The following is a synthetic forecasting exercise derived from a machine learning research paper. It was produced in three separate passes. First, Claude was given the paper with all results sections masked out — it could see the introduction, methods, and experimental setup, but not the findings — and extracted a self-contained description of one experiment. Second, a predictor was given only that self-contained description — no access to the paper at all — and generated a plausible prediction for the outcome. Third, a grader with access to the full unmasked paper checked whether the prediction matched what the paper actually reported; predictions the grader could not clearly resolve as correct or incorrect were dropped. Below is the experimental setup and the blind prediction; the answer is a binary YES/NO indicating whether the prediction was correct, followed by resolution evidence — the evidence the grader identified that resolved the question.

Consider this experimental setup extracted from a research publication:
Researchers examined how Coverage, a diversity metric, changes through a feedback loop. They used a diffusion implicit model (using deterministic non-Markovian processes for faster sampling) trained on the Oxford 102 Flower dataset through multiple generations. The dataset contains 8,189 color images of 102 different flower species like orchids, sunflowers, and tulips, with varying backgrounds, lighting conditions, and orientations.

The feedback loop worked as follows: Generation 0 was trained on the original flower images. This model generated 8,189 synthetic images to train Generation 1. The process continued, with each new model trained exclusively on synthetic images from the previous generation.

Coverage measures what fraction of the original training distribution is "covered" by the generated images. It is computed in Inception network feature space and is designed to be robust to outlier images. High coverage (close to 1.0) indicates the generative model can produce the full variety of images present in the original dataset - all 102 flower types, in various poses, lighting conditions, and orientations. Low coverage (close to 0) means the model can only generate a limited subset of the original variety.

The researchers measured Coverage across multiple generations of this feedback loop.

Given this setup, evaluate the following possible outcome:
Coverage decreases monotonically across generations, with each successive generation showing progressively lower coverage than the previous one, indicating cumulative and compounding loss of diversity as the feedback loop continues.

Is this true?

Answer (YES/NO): YES